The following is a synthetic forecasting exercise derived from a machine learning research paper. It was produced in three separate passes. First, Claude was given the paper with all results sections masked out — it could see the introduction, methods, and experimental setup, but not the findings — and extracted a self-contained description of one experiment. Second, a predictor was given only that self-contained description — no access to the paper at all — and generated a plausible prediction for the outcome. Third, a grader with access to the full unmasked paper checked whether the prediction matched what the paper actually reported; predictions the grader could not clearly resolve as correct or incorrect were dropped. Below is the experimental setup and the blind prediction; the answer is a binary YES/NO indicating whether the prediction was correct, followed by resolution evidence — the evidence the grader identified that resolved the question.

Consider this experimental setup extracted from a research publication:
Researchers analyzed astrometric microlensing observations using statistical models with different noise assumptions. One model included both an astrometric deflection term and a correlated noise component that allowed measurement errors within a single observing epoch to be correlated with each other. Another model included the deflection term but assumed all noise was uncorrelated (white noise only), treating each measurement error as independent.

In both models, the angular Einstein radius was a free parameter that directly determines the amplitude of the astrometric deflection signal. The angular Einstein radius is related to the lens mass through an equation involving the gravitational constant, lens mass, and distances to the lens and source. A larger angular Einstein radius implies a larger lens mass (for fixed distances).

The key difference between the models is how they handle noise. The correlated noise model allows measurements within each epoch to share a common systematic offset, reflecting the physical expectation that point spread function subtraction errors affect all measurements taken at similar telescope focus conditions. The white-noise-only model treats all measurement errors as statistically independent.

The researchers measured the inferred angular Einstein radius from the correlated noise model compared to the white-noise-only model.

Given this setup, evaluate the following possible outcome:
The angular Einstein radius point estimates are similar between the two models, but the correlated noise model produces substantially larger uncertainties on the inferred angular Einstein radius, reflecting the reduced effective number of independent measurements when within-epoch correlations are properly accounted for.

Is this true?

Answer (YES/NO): NO